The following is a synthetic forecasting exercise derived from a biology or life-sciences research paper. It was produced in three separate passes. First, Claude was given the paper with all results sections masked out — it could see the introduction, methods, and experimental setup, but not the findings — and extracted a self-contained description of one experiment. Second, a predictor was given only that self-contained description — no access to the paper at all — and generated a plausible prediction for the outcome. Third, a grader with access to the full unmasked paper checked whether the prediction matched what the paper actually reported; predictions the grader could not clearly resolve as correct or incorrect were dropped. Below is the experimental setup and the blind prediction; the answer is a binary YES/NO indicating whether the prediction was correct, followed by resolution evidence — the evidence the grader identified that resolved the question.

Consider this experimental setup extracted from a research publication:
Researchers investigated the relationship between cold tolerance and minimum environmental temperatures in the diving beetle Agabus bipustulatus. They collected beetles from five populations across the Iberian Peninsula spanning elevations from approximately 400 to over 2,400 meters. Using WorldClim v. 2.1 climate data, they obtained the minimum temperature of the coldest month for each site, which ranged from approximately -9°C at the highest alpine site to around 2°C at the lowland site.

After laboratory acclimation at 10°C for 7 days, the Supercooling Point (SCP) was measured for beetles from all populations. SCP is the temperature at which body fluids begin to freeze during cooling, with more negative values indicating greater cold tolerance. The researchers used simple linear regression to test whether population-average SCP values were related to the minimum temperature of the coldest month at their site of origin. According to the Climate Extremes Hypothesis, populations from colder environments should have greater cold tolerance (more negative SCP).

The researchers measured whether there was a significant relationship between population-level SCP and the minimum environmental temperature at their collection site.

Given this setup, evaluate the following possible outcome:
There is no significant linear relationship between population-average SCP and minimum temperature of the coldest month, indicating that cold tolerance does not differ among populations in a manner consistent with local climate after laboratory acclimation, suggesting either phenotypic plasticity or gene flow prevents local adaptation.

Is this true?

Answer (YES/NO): YES